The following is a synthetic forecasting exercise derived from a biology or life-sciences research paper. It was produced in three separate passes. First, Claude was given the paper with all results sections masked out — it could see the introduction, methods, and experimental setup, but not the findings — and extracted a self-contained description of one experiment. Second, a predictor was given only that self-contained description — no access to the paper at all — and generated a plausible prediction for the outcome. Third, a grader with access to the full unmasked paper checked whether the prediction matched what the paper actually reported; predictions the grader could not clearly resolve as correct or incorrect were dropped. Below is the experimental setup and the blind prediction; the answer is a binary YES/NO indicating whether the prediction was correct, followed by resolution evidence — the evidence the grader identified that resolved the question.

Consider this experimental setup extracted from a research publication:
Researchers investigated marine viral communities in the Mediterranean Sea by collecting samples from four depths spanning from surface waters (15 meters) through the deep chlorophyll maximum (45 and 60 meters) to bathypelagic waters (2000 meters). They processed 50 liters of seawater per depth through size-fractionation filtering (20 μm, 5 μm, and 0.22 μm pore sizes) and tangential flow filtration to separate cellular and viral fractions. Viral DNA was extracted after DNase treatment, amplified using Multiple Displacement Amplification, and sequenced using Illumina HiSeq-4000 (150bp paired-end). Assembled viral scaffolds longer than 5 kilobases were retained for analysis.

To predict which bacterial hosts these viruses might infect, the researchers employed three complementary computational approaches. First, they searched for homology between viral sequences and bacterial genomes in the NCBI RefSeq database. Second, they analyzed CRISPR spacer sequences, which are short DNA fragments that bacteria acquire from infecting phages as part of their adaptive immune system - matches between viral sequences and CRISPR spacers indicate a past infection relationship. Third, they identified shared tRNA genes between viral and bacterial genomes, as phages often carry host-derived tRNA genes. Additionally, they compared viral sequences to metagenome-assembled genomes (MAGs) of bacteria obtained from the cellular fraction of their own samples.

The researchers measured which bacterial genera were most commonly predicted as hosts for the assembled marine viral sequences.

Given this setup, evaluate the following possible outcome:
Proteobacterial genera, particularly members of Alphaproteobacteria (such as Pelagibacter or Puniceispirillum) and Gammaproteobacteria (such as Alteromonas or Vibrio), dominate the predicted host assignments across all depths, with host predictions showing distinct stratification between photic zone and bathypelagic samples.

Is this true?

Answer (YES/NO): NO